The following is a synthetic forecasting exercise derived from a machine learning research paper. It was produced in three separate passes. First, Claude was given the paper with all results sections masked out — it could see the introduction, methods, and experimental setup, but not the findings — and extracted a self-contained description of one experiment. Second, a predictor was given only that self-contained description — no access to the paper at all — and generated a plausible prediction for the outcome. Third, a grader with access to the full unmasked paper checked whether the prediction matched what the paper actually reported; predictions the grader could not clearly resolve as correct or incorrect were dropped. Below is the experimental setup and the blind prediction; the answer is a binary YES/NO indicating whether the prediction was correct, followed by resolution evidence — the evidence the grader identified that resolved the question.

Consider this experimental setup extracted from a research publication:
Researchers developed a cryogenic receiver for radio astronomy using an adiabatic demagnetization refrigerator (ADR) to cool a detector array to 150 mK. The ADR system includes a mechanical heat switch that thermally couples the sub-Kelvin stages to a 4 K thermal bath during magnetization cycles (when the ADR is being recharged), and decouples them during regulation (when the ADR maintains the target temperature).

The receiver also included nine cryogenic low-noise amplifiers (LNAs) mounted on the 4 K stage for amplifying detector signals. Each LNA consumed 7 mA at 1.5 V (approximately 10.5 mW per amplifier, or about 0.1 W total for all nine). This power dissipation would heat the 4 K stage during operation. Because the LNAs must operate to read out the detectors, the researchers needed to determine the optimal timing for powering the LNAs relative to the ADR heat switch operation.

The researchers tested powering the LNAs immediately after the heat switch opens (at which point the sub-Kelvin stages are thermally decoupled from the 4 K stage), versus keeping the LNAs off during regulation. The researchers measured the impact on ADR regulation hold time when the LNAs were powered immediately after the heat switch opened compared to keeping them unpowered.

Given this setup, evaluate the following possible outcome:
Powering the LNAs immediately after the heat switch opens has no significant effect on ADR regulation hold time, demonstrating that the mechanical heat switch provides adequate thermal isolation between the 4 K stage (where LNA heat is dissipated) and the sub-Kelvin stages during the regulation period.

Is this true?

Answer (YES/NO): YES